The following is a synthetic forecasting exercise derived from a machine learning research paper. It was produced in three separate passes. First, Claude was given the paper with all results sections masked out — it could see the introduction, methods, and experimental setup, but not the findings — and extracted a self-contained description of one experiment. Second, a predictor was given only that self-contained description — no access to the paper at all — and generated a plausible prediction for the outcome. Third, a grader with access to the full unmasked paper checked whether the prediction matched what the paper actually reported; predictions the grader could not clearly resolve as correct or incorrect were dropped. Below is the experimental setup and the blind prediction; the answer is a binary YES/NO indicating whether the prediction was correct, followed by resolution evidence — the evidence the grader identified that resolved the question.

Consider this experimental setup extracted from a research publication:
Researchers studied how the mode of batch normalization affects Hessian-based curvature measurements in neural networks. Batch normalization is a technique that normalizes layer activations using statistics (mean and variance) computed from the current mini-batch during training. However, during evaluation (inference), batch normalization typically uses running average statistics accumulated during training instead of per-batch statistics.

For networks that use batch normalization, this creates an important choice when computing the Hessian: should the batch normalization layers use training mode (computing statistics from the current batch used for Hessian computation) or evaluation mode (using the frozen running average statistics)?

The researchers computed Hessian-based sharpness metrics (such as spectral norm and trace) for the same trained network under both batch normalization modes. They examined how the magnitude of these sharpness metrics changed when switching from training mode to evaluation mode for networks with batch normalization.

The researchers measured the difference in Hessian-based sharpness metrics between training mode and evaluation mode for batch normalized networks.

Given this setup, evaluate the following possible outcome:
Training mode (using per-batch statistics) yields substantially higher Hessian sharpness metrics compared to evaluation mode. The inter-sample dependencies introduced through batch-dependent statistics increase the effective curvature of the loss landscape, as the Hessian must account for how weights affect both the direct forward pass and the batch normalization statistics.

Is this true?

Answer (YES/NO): NO